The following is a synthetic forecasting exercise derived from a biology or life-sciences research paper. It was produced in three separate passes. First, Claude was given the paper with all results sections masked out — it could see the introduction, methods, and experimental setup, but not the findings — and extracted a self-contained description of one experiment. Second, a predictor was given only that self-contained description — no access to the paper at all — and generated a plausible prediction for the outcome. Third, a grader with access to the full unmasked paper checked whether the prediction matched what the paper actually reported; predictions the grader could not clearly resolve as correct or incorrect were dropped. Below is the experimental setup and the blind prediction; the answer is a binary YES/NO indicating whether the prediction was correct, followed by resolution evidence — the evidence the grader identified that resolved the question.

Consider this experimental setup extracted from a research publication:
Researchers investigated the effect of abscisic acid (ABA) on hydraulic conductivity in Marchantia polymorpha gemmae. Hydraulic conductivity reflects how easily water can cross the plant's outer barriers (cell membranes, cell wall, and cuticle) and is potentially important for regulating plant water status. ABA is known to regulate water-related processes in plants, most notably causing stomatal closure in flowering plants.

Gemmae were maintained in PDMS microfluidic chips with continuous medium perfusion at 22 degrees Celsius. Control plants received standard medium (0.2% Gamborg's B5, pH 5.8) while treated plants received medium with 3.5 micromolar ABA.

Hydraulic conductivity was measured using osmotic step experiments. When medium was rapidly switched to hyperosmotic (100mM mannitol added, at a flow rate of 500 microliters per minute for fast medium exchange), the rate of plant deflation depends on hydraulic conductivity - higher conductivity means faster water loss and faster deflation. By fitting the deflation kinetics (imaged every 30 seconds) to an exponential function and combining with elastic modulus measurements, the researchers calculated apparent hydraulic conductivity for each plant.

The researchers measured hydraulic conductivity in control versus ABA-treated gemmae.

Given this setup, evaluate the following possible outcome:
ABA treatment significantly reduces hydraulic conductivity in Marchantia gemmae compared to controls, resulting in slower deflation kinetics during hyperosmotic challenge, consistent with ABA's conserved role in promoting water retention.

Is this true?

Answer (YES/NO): NO